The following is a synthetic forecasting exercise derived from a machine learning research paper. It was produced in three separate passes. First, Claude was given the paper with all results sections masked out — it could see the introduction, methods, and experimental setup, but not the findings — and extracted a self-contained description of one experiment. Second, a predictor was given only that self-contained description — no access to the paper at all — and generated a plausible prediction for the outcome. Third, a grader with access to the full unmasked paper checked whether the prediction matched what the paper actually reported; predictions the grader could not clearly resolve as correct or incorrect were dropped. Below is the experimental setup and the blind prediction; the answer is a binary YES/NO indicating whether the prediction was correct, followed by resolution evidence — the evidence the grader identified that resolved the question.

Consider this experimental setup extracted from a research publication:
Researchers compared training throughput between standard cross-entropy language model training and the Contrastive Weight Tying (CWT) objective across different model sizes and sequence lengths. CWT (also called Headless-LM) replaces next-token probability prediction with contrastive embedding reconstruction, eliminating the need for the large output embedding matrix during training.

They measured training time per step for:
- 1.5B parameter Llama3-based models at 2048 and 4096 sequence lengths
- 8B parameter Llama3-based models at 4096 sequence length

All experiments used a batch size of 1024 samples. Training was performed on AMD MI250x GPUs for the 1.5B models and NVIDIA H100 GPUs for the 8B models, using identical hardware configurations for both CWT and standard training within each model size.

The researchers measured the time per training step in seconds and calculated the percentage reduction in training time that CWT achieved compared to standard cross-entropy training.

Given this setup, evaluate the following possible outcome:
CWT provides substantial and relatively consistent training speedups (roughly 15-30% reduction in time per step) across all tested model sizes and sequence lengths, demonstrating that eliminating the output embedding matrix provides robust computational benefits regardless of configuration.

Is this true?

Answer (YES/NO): YES